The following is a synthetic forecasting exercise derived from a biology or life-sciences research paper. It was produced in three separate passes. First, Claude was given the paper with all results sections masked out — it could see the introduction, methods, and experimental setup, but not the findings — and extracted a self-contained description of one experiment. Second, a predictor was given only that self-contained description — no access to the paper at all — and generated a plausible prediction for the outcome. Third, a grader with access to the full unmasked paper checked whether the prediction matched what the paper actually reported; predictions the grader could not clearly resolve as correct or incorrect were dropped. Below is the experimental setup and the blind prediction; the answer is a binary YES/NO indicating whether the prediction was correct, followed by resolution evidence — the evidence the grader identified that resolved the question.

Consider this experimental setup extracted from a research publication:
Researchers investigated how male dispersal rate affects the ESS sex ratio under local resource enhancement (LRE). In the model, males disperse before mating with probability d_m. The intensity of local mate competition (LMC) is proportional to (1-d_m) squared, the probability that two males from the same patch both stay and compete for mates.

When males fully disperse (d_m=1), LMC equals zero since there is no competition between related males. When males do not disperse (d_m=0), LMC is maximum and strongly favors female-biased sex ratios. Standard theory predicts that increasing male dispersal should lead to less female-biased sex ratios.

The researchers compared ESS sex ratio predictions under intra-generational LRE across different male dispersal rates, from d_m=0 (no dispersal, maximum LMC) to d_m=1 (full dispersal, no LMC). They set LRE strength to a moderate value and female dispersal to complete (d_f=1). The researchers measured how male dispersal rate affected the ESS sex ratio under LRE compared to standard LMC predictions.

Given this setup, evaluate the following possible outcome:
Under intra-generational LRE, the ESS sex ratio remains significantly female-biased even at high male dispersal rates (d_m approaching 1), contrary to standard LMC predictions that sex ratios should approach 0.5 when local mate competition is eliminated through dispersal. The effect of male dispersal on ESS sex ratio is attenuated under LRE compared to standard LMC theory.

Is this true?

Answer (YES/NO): NO